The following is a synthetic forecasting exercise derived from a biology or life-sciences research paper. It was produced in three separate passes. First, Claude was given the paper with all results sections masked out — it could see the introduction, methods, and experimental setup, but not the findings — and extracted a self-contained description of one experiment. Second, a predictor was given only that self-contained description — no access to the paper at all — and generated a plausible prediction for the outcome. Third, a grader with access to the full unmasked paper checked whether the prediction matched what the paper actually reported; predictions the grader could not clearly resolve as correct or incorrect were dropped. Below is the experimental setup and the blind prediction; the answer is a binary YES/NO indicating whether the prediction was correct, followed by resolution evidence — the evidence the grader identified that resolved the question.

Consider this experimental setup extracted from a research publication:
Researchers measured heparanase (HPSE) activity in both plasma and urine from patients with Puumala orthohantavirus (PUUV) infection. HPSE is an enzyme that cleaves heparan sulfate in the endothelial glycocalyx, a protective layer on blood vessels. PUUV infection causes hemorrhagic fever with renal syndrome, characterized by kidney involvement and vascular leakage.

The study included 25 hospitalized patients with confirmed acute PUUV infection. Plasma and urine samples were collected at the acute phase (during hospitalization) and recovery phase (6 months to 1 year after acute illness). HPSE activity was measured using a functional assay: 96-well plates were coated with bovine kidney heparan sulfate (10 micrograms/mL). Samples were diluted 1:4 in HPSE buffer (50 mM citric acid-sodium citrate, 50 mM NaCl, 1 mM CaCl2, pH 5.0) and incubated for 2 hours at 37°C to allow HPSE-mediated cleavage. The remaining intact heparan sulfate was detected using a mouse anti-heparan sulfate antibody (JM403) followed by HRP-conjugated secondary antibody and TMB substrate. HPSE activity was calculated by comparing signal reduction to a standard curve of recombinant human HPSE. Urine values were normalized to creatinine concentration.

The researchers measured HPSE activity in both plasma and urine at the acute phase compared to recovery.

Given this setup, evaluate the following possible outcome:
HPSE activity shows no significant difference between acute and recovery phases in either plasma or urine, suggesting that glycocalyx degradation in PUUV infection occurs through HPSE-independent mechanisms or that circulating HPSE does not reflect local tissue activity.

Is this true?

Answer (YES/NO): NO